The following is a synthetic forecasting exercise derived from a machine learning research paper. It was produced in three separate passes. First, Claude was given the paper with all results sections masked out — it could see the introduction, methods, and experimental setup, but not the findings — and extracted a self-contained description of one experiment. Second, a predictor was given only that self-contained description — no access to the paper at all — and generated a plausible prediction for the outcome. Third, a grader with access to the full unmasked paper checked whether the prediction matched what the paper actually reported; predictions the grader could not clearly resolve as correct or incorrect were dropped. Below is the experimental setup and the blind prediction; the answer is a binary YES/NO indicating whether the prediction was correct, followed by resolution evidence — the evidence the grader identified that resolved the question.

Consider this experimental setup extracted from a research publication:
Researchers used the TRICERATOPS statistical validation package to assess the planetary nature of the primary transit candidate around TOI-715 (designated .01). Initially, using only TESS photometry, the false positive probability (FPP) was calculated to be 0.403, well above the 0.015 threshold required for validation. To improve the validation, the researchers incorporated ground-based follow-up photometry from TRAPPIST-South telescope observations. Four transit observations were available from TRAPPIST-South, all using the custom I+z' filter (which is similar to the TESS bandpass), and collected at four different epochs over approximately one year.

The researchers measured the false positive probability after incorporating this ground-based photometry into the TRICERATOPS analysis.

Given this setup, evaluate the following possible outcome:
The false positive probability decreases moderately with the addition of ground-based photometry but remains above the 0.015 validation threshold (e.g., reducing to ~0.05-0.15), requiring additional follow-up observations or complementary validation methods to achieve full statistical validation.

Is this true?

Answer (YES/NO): NO